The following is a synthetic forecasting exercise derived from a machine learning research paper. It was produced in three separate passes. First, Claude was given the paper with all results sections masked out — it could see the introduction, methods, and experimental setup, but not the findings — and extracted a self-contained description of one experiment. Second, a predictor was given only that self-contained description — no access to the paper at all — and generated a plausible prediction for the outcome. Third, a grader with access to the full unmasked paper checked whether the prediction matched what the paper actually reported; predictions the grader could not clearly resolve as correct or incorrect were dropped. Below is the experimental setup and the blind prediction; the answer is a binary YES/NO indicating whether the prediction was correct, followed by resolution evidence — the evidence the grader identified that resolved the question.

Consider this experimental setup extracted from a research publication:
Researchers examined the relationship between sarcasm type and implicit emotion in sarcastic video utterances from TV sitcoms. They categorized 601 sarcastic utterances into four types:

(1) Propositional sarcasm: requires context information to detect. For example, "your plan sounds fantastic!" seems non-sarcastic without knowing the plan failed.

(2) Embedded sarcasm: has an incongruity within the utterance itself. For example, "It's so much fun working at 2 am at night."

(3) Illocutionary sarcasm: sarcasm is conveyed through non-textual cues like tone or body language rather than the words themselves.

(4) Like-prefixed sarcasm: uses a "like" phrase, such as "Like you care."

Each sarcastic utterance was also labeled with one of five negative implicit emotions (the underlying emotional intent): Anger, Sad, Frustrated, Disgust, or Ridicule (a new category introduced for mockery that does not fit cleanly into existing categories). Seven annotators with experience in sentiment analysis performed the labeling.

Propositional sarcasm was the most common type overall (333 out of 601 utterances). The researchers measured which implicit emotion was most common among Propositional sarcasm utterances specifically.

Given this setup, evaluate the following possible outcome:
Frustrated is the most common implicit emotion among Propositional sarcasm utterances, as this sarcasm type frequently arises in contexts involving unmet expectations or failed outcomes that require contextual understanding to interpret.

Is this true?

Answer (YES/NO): NO